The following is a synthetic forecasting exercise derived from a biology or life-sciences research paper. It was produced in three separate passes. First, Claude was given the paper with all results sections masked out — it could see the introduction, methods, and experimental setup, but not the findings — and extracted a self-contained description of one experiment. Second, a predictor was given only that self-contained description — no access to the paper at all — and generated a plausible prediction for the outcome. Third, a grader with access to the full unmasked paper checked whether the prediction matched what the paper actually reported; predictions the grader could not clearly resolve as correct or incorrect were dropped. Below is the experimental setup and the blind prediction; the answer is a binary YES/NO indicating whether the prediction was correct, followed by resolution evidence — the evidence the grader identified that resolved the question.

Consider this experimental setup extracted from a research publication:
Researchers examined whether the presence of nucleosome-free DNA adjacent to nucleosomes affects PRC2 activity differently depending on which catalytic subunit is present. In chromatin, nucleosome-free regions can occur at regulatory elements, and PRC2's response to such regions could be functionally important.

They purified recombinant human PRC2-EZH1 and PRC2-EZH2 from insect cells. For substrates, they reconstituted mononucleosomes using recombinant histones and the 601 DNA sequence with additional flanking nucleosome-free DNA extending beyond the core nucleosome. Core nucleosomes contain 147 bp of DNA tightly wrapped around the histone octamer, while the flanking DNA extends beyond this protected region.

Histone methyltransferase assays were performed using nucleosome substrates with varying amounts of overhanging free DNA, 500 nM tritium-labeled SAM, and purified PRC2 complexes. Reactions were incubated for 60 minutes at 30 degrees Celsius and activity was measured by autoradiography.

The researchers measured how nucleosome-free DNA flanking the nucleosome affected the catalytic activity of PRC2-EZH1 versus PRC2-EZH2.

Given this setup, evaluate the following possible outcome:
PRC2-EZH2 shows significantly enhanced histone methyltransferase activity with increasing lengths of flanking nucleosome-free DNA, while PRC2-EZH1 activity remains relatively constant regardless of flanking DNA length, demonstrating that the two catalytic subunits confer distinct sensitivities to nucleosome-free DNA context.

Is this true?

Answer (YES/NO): NO